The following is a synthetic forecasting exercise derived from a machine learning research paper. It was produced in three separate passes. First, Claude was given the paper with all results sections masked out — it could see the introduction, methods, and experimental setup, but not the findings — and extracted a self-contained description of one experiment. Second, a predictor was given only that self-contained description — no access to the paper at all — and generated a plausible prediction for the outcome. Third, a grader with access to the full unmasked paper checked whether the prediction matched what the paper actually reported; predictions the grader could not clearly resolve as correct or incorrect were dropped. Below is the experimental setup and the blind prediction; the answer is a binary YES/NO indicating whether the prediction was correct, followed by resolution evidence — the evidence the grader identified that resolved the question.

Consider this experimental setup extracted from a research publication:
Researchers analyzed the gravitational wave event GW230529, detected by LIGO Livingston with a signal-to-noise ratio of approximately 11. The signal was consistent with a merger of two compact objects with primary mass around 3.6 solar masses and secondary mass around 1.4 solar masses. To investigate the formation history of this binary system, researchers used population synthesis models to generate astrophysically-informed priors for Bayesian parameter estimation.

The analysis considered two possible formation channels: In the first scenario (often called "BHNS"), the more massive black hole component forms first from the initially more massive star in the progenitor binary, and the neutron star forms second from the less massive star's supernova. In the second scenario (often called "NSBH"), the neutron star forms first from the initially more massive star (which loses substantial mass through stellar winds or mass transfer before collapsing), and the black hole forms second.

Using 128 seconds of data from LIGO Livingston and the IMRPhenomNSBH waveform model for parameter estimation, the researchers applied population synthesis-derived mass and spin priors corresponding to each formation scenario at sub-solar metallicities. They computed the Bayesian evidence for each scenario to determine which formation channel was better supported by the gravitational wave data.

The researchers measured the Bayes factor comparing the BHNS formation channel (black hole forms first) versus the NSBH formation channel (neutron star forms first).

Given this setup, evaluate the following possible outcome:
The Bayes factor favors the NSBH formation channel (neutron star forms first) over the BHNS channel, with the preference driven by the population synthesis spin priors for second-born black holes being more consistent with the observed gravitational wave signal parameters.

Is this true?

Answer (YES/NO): NO